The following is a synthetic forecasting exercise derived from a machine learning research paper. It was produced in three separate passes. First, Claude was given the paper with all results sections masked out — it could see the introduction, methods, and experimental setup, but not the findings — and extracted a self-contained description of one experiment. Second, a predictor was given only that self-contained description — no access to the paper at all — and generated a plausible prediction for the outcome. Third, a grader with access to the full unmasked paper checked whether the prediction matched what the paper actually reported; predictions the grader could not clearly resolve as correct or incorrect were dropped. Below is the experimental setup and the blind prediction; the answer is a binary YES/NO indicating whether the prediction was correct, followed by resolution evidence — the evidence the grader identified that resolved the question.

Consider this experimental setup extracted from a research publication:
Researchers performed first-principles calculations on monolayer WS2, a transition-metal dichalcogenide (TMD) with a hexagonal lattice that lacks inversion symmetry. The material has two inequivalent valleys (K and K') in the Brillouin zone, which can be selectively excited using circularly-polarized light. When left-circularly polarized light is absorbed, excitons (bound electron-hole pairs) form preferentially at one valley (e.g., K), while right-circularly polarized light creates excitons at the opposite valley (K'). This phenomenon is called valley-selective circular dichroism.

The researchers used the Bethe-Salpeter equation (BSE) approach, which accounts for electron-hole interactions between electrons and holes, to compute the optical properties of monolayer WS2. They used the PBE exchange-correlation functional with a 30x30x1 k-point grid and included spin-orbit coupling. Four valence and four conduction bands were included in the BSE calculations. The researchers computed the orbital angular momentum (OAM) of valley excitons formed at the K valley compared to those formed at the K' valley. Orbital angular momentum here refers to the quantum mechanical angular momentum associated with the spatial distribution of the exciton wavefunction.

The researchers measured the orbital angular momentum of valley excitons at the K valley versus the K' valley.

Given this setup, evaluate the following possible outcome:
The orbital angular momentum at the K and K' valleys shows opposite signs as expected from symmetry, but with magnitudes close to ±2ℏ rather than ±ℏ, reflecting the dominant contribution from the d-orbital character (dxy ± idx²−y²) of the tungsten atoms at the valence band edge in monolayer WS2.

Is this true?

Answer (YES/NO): NO